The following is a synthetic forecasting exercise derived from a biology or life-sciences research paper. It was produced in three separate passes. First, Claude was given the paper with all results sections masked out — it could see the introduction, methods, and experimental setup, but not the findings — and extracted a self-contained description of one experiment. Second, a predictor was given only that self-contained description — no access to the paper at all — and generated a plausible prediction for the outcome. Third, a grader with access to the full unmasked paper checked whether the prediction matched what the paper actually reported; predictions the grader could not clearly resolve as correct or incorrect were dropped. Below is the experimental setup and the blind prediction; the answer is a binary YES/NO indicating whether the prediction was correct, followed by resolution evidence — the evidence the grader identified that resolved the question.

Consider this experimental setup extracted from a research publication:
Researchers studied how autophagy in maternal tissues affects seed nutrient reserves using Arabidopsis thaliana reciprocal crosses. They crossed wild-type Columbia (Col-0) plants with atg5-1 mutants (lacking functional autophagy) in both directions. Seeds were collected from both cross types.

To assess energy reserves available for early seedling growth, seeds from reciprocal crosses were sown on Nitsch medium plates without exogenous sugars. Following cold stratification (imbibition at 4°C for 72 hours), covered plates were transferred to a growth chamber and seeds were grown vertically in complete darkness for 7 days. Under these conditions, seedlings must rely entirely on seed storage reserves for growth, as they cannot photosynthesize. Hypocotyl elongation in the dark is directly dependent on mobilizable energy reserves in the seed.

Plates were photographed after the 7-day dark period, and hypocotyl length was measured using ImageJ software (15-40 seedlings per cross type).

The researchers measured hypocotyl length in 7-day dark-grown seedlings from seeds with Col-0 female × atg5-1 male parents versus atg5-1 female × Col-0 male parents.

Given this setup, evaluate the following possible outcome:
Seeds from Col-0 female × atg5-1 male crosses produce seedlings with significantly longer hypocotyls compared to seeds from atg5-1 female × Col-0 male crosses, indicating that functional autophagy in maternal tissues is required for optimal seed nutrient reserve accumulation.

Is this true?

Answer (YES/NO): YES